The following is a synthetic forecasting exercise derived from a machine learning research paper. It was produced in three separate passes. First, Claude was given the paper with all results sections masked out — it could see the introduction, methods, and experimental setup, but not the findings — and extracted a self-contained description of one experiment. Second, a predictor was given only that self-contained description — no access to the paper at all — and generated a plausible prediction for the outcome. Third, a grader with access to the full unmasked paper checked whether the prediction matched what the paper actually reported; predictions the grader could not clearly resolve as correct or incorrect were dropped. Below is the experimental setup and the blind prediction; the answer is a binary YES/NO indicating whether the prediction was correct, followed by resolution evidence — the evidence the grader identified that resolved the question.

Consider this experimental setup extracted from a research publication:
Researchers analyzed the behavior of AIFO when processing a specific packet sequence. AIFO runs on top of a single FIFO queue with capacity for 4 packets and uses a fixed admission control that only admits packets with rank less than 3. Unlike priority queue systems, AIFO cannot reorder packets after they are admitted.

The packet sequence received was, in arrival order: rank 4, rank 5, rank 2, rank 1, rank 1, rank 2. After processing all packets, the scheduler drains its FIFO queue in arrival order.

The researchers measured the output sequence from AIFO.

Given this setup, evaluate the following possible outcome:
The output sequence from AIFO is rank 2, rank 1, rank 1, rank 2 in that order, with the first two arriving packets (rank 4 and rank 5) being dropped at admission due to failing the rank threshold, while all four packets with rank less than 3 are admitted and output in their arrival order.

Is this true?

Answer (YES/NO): NO